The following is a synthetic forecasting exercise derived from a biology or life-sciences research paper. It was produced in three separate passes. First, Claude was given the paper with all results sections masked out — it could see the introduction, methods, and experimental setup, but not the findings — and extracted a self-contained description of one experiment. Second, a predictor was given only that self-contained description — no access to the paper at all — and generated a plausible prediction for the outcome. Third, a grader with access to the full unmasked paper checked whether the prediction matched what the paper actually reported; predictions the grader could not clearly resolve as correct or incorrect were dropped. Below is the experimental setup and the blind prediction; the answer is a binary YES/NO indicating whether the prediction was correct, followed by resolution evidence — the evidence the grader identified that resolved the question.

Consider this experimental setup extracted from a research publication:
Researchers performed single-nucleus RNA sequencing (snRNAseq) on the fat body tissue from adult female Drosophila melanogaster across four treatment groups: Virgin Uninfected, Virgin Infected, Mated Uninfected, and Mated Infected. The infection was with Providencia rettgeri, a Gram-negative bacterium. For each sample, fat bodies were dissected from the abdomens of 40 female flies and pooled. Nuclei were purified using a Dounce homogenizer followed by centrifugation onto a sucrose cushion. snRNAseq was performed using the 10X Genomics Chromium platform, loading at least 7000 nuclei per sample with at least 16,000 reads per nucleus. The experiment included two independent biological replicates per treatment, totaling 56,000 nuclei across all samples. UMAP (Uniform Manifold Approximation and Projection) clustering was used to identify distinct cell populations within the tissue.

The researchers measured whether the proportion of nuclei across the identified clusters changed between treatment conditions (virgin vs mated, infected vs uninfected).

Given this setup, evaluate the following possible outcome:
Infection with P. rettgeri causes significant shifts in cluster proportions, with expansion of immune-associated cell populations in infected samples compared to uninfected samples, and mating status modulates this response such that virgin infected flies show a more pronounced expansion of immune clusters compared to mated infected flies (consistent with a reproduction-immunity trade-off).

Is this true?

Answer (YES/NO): NO